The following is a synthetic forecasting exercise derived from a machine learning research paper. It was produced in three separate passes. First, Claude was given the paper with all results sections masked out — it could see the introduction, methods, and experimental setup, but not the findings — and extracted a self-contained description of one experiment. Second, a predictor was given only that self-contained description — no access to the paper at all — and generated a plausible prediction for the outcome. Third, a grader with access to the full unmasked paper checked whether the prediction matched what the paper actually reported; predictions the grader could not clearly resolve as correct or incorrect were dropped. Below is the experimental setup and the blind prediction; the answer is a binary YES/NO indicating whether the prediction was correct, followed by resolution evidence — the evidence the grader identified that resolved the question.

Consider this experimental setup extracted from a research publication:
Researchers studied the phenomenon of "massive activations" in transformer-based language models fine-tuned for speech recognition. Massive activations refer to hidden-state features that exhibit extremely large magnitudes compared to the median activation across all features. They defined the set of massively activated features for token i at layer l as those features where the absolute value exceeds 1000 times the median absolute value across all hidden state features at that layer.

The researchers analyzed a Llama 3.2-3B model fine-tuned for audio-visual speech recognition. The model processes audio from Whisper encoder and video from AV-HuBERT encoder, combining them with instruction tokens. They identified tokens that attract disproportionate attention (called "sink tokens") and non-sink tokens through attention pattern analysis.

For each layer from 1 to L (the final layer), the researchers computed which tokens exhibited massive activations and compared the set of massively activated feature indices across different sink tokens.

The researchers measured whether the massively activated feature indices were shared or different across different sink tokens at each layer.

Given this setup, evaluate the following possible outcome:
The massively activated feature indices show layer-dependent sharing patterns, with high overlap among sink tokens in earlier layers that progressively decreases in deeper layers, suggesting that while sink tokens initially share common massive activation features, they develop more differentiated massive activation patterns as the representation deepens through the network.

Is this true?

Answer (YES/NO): NO